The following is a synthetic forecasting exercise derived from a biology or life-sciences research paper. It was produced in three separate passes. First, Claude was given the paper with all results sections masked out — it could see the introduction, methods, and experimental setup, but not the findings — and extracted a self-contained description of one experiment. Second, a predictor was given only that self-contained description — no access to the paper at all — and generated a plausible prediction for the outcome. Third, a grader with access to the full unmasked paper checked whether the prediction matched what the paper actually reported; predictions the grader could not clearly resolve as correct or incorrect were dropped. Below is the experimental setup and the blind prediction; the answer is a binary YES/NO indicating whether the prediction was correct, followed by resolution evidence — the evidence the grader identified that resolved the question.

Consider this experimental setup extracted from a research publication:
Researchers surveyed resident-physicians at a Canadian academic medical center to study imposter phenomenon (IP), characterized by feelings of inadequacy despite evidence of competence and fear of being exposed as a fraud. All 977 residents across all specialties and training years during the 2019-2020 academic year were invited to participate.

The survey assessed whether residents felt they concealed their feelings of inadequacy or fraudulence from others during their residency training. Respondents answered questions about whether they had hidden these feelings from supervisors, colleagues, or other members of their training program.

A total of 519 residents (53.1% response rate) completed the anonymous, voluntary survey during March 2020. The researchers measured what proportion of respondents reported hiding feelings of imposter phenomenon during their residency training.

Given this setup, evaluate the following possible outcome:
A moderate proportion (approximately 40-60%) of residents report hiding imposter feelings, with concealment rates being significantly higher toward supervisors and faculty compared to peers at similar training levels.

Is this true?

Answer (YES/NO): NO